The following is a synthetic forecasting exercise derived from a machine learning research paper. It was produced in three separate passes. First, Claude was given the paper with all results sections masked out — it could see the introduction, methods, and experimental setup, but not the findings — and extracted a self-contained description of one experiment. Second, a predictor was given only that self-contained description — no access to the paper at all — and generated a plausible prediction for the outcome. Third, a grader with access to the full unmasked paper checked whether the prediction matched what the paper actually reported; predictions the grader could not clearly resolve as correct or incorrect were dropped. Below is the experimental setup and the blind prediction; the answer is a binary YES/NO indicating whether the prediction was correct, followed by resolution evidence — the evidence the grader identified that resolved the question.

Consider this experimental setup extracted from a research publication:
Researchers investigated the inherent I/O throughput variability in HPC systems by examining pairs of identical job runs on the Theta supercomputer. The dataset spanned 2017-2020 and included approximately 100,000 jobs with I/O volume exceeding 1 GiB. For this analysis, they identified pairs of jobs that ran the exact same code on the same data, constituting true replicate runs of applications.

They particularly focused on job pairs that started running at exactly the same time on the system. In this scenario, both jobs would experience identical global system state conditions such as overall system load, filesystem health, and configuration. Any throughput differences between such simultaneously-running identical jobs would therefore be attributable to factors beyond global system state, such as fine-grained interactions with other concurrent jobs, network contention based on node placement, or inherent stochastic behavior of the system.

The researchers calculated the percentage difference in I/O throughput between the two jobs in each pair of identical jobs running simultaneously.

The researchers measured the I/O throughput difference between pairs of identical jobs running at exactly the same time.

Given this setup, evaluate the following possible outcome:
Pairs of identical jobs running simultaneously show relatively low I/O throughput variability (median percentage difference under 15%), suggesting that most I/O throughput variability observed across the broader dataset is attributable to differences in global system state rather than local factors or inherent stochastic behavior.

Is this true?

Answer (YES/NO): NO